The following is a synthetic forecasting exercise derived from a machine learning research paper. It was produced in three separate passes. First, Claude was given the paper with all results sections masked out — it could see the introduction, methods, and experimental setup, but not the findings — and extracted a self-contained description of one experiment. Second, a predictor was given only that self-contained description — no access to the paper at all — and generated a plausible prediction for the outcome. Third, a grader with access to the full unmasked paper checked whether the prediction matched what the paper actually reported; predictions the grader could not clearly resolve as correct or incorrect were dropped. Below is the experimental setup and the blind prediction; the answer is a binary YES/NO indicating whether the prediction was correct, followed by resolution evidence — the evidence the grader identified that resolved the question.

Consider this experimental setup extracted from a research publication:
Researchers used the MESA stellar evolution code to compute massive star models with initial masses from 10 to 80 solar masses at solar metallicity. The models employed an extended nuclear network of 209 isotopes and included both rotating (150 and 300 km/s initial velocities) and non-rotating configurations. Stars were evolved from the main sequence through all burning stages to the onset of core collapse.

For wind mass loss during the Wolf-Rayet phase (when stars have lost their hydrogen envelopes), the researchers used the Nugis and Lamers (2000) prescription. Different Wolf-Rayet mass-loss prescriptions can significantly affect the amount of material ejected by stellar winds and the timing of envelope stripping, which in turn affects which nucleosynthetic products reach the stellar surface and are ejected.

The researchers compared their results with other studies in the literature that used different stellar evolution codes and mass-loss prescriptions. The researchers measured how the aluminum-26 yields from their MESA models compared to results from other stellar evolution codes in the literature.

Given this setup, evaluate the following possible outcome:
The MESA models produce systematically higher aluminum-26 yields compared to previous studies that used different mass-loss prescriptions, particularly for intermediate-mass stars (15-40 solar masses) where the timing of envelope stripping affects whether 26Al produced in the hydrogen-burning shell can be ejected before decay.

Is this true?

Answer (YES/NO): NO